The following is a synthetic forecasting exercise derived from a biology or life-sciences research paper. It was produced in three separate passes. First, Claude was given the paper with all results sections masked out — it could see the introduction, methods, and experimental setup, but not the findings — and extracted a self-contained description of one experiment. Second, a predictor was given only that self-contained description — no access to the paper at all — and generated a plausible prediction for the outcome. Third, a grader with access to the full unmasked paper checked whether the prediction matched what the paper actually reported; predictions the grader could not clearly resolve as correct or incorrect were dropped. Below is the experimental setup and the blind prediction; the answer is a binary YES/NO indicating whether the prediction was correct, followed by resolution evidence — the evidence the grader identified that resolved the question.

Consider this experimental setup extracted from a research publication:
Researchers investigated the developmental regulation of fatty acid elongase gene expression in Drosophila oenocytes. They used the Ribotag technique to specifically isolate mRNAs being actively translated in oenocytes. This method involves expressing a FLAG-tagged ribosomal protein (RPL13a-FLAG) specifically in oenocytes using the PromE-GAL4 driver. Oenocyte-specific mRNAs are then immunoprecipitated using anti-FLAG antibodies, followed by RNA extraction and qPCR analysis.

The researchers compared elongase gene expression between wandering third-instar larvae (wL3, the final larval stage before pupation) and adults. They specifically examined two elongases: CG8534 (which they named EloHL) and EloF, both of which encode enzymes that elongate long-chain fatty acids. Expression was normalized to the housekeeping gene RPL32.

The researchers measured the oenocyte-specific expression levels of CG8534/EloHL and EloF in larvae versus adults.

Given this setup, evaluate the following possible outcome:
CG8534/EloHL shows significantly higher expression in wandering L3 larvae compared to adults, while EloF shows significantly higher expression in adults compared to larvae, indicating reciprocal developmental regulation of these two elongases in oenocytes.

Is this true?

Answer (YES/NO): NO